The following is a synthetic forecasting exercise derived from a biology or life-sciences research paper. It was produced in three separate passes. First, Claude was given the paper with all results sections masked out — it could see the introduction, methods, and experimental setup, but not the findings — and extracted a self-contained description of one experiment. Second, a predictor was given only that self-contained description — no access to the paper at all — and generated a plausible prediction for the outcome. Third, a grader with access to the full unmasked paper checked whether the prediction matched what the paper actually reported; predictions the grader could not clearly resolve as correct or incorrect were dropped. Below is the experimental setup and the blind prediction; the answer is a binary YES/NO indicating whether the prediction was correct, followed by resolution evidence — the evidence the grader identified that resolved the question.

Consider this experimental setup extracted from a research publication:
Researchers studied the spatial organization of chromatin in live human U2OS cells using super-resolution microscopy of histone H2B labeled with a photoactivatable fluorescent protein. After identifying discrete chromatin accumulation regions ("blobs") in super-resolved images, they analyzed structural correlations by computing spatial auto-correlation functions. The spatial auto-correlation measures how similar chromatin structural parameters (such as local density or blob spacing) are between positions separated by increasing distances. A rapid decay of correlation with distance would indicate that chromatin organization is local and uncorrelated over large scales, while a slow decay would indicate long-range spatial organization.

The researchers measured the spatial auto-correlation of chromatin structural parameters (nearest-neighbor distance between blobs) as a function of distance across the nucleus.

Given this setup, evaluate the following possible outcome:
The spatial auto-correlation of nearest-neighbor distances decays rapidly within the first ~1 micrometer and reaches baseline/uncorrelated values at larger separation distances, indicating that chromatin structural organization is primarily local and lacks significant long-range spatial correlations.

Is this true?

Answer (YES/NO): NO